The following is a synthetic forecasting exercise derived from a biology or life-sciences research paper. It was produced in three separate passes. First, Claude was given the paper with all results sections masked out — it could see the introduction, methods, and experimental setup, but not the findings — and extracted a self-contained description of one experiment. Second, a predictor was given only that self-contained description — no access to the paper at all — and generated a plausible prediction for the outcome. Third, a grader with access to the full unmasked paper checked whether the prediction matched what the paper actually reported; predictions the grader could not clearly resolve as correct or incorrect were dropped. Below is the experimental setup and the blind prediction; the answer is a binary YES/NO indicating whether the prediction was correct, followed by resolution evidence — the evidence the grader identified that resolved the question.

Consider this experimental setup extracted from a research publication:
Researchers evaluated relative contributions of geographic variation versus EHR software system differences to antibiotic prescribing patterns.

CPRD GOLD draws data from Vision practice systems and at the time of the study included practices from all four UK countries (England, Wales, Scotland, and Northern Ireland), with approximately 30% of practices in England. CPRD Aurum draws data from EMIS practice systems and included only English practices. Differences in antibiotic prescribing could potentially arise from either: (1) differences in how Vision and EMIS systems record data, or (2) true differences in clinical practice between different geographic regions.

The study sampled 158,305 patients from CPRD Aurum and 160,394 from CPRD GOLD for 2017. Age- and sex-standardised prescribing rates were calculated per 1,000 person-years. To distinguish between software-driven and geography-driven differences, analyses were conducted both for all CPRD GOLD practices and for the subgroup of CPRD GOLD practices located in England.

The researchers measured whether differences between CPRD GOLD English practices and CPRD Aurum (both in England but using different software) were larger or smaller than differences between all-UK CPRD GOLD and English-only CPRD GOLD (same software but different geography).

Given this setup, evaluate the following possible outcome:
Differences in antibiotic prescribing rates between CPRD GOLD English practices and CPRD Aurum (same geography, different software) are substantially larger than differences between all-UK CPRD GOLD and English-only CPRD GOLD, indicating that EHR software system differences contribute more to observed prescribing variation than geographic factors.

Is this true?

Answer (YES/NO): NO